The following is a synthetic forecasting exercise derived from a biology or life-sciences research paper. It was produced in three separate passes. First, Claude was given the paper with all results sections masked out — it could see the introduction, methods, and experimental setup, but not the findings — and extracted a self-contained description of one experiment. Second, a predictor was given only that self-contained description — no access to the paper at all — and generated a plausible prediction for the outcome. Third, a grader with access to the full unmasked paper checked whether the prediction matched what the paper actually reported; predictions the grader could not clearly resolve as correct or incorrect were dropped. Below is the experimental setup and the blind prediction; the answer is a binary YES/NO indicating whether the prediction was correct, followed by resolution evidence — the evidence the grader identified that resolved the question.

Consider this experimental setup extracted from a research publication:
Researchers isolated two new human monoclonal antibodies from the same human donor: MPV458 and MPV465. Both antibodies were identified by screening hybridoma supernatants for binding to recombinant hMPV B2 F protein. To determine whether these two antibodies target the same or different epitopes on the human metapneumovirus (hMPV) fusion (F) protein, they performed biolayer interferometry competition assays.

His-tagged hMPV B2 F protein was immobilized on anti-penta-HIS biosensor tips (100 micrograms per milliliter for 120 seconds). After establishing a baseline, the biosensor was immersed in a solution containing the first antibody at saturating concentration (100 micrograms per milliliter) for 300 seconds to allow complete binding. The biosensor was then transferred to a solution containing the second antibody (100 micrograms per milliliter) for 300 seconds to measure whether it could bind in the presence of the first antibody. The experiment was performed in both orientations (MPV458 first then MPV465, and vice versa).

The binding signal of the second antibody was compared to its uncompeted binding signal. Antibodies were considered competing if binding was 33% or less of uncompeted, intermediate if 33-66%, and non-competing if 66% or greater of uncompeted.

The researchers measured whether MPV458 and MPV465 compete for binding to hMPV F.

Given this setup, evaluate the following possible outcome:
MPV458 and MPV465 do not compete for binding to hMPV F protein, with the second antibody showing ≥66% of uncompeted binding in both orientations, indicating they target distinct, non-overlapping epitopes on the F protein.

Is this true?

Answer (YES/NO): NO